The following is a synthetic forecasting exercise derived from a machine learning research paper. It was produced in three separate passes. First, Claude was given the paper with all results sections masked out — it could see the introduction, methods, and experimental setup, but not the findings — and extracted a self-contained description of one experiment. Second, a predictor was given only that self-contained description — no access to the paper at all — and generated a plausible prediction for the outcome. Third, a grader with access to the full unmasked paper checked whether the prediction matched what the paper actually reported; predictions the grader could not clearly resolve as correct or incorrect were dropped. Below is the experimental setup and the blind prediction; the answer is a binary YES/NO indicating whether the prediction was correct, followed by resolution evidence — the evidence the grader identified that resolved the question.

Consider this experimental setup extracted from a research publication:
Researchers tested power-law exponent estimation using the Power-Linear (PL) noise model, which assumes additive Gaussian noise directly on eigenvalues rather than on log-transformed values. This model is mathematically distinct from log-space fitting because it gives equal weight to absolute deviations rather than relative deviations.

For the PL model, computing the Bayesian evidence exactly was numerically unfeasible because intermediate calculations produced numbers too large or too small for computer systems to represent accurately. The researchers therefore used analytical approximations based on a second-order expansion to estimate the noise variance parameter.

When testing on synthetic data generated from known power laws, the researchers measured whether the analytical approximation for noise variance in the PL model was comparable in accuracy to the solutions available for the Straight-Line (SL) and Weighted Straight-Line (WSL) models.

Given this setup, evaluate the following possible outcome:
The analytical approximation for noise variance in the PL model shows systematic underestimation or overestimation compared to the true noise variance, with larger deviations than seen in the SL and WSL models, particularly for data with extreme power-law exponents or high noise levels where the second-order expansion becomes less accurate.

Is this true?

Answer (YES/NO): NO